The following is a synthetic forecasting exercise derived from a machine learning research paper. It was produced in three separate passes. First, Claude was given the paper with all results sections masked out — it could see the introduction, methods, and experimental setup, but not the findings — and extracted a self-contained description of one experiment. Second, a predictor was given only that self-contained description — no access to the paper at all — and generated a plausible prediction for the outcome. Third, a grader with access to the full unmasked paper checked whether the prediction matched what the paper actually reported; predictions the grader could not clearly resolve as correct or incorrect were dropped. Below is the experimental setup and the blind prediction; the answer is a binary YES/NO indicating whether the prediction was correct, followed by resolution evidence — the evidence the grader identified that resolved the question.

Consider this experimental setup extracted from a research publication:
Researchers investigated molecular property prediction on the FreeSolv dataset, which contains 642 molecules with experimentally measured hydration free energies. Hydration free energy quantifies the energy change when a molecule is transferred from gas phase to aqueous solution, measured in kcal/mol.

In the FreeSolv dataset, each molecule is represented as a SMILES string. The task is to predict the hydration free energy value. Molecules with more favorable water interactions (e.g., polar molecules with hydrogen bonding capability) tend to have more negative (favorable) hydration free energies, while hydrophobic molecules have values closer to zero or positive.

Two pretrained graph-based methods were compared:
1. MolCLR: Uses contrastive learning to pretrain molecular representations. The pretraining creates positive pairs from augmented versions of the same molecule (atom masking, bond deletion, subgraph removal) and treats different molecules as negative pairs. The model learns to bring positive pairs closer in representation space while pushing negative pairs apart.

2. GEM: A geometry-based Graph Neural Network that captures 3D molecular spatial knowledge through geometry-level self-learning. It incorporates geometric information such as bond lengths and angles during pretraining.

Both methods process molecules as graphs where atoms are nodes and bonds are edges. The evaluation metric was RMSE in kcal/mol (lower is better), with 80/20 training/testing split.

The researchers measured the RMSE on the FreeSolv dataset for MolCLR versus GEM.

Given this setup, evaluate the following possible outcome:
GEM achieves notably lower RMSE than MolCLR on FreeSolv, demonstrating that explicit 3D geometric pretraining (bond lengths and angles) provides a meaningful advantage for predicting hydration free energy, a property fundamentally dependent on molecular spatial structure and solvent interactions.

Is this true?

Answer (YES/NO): YES